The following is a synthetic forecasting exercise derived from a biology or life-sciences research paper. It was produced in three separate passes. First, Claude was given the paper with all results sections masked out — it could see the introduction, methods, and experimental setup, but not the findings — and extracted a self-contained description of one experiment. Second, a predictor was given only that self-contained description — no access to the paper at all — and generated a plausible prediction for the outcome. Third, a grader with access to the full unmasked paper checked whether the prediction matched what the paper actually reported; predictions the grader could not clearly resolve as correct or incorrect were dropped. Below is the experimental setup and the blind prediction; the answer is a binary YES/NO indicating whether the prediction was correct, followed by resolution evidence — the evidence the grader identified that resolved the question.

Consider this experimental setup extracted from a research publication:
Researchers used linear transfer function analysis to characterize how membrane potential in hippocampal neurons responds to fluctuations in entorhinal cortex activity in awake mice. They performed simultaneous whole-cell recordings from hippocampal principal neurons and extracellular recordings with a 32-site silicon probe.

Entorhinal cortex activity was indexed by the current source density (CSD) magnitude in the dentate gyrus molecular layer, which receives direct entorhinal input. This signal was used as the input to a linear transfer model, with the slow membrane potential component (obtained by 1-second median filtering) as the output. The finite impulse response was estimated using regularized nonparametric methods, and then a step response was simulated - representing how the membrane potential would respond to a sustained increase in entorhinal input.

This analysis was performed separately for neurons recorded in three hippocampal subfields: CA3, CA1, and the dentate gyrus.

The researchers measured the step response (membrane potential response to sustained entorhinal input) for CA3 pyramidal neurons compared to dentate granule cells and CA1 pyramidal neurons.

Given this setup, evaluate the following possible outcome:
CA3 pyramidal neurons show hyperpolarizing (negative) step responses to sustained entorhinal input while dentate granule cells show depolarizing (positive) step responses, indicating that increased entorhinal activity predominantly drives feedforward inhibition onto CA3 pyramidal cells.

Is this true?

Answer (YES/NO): YES